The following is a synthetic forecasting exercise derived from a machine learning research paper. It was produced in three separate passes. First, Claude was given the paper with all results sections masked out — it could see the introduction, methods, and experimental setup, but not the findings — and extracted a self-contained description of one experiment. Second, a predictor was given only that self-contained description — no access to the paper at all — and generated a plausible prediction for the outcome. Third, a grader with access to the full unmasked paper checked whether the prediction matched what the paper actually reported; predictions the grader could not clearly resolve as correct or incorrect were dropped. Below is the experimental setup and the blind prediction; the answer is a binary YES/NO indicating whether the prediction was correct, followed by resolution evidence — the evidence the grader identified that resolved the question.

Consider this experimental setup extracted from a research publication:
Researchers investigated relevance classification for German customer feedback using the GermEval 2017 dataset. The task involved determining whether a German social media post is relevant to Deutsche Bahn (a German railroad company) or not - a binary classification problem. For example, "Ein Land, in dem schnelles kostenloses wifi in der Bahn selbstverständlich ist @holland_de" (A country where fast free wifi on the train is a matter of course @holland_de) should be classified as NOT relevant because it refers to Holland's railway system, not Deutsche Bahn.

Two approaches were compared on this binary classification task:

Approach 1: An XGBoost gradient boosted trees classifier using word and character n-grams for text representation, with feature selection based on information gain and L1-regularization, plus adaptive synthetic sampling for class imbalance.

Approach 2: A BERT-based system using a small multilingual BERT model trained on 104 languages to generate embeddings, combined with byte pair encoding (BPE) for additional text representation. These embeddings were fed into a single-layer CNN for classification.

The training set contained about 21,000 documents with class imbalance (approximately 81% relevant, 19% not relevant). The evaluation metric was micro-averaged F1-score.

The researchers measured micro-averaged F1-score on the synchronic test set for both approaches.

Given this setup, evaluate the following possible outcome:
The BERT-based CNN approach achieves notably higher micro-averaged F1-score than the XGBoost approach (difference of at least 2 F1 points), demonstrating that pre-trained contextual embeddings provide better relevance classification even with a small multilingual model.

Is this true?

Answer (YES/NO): YES